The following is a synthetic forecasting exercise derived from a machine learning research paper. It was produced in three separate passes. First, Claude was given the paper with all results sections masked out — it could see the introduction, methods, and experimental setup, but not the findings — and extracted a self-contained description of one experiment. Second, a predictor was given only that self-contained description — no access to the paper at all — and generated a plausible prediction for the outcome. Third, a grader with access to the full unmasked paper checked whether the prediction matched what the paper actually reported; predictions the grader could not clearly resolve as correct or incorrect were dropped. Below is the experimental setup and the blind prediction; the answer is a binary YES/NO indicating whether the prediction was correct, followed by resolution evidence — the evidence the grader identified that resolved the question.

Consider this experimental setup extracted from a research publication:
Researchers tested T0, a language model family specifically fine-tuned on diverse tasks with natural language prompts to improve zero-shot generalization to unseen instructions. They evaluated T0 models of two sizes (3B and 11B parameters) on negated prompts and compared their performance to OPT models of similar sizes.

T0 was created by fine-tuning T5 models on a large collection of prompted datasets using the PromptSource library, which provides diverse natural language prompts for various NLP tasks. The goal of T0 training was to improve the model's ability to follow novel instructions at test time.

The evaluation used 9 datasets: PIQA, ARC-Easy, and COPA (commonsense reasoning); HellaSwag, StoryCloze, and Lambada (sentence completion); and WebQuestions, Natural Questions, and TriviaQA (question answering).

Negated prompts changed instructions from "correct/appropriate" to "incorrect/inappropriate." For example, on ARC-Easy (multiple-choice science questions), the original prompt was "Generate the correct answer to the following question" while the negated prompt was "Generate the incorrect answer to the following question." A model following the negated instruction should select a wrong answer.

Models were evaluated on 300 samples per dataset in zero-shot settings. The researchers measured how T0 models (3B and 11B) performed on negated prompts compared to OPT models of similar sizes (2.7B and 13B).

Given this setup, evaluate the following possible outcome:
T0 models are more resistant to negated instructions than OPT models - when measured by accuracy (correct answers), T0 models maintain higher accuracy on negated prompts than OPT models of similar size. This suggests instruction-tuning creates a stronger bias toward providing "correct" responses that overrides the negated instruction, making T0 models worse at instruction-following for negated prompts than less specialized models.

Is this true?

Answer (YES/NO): NO